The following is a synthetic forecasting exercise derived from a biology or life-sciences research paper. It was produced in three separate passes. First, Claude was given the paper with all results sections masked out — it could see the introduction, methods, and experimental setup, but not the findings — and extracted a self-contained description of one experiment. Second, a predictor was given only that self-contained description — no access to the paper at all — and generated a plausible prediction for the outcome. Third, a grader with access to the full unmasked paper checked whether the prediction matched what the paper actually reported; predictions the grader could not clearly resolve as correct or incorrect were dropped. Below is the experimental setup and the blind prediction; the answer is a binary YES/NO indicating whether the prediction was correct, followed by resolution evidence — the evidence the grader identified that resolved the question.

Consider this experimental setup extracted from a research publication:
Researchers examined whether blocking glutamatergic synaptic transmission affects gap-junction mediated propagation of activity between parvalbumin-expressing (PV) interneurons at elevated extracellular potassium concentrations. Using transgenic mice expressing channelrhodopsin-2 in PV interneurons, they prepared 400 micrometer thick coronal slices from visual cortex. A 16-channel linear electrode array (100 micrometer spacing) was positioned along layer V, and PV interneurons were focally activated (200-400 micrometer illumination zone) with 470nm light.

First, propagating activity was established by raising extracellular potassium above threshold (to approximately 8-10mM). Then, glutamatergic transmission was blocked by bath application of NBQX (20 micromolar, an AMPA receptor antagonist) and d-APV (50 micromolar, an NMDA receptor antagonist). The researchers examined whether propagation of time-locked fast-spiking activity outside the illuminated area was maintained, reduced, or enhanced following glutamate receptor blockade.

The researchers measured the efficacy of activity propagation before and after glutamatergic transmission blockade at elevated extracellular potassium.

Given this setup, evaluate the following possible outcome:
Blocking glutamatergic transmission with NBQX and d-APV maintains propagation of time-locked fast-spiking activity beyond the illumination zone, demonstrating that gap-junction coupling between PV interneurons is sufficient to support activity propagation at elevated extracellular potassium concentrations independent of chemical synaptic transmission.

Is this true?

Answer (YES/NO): YES